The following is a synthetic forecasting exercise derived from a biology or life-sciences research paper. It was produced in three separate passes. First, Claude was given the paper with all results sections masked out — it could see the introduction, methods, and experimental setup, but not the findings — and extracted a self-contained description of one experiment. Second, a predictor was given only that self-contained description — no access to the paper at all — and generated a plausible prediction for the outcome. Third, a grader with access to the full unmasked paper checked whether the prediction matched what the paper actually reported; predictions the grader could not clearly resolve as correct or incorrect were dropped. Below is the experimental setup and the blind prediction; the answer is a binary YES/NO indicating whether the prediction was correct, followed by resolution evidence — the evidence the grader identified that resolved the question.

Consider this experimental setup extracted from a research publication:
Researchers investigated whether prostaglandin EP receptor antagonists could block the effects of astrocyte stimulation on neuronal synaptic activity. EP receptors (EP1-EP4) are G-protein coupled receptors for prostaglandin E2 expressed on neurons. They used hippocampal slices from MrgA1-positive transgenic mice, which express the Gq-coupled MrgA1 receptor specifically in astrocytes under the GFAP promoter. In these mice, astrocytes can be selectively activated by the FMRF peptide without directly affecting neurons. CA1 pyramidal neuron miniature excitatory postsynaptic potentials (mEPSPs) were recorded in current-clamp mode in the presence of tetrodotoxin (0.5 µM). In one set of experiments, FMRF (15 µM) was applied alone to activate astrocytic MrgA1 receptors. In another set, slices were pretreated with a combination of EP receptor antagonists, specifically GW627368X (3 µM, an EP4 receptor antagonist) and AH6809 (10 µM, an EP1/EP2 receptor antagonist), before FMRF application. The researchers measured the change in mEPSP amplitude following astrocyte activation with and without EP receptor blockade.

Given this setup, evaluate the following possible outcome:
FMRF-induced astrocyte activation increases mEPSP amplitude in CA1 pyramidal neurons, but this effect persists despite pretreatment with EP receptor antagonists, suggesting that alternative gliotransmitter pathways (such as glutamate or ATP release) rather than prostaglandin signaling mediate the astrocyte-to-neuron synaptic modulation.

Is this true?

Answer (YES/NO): NO